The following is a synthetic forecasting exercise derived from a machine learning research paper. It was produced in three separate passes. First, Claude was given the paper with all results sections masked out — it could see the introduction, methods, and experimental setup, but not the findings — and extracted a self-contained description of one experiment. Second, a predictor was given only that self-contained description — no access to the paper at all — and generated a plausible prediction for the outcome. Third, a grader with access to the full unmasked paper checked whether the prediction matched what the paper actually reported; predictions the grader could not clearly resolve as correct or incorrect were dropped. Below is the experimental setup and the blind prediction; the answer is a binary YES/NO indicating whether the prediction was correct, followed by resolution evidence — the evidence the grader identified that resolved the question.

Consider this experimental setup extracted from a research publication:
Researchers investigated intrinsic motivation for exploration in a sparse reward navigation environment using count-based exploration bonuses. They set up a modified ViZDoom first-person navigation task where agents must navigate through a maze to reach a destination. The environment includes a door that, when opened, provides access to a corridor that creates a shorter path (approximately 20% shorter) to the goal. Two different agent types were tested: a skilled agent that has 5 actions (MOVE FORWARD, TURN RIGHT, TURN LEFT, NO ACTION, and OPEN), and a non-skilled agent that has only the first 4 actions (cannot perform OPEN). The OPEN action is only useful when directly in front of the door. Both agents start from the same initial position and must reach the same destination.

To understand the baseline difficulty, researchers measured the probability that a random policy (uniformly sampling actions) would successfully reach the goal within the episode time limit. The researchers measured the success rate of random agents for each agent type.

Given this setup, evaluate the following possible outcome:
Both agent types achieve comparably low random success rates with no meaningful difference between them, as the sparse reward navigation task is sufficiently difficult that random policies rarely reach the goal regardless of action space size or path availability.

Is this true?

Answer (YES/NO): NO